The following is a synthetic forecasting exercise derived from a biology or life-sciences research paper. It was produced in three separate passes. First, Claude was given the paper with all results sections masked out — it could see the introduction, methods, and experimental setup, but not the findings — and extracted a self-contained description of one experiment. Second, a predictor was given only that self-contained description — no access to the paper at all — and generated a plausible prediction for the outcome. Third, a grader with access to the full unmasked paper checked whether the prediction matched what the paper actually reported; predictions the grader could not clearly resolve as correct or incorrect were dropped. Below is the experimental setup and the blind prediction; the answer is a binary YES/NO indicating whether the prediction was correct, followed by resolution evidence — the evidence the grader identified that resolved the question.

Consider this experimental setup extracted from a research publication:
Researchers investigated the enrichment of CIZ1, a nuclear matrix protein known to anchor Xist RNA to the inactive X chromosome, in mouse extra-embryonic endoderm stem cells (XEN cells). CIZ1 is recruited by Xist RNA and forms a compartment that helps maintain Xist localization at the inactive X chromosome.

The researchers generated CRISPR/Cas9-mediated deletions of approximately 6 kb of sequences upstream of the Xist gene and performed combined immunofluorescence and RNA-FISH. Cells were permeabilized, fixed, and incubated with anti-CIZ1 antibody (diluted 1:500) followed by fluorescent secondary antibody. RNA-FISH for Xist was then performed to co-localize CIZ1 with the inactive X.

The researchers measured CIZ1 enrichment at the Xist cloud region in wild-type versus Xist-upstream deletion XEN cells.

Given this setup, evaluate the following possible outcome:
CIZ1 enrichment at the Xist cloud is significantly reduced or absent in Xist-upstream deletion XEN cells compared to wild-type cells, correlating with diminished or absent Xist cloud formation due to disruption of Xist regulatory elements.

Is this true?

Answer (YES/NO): NO